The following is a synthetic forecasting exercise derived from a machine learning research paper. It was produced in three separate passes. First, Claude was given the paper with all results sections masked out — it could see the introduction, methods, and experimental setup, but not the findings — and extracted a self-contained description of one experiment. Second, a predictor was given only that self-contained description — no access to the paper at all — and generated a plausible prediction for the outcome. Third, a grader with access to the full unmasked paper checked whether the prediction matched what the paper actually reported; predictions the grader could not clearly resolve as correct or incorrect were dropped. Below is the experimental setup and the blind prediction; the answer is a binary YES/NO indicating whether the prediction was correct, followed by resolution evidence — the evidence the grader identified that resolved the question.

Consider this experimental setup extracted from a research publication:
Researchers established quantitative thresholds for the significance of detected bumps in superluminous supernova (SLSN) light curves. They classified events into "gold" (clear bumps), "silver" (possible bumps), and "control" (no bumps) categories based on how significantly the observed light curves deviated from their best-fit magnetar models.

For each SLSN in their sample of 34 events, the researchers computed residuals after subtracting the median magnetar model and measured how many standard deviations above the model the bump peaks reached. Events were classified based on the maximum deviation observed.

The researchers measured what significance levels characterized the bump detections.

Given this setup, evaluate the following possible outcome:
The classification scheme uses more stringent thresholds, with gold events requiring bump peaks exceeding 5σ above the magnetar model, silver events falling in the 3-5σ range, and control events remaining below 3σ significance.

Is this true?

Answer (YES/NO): NO